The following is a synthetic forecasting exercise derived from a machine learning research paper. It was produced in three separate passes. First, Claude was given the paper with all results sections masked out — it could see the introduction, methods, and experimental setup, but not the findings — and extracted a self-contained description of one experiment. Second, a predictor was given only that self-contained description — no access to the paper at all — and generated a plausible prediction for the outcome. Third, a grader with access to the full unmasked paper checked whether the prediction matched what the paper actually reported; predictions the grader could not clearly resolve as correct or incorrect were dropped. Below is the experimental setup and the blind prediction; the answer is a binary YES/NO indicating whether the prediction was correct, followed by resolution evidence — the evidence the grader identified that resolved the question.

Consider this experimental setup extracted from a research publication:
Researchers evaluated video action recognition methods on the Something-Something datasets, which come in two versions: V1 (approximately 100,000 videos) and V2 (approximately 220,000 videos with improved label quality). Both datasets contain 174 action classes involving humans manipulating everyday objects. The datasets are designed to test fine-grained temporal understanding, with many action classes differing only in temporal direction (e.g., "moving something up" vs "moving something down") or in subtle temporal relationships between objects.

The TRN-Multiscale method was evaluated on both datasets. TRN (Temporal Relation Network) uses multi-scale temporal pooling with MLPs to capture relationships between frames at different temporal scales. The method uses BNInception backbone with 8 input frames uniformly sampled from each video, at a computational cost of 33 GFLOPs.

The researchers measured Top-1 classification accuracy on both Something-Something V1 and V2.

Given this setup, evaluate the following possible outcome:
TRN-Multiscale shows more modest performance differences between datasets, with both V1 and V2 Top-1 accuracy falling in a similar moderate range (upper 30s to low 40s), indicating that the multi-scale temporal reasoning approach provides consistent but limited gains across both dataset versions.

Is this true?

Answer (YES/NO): NO